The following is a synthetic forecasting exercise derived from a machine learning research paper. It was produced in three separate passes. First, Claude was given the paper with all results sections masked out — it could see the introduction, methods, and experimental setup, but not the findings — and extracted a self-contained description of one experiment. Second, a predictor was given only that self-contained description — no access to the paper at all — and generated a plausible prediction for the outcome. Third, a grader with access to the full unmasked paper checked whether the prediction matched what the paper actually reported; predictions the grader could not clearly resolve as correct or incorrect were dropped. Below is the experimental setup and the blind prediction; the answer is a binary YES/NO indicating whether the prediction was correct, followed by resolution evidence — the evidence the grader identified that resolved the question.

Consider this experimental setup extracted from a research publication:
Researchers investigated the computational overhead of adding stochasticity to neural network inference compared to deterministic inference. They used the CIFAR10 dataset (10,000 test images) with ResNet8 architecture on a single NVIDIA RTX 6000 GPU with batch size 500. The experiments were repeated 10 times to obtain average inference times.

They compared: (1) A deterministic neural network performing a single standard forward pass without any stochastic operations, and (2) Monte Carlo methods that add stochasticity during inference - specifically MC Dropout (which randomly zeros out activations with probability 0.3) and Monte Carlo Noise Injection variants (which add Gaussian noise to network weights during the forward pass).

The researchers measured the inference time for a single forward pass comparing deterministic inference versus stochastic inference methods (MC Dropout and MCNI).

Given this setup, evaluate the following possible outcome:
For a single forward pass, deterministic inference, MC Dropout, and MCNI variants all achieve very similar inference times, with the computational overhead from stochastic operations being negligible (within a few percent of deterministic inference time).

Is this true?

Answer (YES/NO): NO